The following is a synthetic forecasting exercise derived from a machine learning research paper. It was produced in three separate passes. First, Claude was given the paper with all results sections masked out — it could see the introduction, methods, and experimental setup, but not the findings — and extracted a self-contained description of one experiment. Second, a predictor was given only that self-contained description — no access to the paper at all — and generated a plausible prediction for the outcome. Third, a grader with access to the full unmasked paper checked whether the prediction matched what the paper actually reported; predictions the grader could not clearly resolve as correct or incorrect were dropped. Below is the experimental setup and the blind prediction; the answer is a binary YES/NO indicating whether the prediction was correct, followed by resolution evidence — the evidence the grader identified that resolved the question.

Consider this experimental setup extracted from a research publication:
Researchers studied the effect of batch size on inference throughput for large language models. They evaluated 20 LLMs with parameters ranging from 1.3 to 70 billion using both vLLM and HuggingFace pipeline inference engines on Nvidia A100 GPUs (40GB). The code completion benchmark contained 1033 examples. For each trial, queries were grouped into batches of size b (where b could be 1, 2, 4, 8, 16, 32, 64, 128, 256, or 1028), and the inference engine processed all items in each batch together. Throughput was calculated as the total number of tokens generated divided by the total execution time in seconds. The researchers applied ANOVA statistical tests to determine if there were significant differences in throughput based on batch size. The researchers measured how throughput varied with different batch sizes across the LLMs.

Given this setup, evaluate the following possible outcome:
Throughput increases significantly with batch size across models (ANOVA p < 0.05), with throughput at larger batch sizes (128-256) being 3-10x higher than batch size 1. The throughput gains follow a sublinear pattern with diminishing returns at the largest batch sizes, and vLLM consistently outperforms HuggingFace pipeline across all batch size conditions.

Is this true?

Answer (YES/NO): NO